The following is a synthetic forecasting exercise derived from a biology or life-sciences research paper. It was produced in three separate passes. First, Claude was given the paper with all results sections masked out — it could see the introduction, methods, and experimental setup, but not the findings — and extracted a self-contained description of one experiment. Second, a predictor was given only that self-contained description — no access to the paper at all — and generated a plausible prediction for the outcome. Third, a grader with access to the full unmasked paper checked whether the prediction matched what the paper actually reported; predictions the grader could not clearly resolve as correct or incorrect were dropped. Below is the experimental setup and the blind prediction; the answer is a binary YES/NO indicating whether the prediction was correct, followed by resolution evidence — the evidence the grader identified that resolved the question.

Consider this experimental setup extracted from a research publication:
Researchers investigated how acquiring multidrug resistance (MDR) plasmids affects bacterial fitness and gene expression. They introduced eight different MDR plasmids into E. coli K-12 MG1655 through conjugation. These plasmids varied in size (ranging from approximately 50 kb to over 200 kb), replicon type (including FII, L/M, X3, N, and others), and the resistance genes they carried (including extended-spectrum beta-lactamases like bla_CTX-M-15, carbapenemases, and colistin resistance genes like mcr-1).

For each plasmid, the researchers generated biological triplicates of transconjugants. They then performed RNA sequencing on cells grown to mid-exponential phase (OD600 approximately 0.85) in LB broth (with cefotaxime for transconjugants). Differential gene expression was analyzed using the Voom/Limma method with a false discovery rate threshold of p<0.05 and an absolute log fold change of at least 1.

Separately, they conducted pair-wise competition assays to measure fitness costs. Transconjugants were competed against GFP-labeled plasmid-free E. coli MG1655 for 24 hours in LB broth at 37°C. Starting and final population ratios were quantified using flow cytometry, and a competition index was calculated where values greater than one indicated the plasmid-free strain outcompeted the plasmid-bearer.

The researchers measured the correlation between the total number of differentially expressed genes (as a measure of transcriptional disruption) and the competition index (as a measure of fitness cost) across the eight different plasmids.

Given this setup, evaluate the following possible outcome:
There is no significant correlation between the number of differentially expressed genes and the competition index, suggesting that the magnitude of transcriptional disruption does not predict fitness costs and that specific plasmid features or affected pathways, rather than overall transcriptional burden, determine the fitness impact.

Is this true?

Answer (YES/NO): YES